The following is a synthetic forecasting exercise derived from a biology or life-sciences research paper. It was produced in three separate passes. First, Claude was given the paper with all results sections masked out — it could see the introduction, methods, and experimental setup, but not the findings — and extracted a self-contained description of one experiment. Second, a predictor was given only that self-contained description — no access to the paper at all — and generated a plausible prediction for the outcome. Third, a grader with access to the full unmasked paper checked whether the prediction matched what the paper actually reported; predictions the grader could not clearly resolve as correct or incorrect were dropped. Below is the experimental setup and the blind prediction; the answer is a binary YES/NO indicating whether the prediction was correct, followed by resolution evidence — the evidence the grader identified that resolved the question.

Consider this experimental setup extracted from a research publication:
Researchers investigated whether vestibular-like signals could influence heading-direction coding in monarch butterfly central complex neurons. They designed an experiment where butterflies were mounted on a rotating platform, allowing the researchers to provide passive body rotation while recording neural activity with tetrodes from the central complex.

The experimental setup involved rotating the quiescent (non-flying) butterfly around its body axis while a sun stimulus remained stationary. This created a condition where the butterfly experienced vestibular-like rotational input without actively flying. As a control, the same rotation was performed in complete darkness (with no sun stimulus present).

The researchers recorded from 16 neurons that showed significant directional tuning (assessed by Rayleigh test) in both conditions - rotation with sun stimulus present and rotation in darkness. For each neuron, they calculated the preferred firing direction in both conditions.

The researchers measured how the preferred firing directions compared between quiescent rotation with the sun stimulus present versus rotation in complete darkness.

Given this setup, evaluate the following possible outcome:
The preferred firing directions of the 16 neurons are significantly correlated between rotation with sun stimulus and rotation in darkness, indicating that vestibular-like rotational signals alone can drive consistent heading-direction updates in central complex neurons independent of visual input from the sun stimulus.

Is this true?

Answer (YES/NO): YES